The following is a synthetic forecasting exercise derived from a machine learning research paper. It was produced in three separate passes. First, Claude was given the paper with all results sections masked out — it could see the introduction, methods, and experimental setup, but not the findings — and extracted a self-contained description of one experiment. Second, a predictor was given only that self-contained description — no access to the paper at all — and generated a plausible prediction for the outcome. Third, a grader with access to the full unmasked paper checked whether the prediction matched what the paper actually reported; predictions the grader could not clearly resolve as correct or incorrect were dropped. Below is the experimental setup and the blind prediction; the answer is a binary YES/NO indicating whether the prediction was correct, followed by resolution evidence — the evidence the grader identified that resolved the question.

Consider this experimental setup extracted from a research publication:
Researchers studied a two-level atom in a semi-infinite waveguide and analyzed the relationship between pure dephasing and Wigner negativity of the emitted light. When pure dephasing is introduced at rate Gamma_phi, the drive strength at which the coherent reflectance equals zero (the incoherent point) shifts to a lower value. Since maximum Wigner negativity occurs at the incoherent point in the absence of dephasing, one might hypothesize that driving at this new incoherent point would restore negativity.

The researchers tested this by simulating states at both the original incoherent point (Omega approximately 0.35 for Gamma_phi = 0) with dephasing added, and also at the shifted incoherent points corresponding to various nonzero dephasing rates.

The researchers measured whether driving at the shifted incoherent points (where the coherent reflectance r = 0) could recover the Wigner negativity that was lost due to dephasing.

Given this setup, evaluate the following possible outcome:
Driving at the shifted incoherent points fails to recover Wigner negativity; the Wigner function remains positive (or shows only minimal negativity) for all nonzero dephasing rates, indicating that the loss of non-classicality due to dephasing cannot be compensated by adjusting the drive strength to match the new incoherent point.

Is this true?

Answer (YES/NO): YES